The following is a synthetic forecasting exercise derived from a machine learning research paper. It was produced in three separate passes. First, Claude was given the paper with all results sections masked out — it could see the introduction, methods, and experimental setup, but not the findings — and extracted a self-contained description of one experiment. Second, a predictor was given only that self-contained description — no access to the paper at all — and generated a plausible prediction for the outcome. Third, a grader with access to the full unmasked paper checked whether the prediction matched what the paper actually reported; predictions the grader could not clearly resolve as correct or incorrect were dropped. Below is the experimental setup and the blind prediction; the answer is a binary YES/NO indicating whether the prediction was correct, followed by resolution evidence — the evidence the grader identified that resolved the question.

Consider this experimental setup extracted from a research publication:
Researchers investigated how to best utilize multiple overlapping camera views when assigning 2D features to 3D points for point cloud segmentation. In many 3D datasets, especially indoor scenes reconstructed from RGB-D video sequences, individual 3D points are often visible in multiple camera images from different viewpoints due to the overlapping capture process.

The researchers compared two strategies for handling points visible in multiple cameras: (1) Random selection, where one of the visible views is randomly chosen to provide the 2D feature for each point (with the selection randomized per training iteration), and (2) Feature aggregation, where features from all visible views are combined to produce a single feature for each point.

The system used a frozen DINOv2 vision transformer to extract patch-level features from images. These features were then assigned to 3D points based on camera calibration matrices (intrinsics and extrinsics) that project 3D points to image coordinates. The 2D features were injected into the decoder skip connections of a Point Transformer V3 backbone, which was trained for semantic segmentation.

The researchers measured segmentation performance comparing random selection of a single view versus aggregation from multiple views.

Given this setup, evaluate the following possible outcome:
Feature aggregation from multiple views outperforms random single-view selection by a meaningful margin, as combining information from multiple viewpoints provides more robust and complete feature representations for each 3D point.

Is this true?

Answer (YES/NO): NO